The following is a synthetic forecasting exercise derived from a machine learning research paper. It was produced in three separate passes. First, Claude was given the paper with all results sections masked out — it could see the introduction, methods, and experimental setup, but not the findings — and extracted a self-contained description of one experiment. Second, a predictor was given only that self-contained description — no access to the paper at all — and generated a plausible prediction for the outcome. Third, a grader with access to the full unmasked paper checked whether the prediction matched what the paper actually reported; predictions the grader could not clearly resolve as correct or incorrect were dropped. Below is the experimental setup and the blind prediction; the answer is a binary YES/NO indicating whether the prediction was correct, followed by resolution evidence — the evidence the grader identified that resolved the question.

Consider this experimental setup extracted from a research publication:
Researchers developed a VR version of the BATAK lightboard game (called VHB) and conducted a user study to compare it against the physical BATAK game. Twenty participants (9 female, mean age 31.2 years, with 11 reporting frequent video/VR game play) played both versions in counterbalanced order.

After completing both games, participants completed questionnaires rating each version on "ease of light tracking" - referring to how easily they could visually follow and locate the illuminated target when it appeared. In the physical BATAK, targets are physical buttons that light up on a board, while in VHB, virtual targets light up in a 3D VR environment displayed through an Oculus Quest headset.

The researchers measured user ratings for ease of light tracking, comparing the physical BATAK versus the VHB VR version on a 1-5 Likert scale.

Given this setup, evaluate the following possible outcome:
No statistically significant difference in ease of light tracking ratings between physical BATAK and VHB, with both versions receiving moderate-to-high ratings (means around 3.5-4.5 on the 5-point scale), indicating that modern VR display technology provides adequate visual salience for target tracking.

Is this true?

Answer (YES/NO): NO